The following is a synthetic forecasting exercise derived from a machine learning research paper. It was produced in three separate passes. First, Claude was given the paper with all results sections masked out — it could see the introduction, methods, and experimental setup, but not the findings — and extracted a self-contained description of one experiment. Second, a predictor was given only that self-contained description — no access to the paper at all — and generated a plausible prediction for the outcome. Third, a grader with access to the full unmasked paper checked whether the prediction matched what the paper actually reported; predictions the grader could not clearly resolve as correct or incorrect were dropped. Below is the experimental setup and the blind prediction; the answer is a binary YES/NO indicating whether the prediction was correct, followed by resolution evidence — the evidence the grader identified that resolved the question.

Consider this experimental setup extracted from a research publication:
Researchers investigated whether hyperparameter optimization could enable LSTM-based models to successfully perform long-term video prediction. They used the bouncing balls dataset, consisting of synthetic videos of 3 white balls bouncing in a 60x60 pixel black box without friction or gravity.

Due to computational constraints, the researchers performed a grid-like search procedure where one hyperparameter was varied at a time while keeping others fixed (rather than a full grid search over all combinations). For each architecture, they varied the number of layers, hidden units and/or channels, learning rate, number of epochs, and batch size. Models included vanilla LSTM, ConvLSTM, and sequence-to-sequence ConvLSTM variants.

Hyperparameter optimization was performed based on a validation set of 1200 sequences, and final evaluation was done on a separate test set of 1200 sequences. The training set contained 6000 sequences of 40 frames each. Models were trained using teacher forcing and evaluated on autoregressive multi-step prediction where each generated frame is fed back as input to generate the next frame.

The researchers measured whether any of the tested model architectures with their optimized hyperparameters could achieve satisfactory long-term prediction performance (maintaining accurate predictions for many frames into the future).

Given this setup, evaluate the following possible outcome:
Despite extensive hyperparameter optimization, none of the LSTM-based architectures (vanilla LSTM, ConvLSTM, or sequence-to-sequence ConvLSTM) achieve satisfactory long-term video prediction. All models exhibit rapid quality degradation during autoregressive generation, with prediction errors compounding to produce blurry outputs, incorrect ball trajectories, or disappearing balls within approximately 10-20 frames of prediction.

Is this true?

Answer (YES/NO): YES